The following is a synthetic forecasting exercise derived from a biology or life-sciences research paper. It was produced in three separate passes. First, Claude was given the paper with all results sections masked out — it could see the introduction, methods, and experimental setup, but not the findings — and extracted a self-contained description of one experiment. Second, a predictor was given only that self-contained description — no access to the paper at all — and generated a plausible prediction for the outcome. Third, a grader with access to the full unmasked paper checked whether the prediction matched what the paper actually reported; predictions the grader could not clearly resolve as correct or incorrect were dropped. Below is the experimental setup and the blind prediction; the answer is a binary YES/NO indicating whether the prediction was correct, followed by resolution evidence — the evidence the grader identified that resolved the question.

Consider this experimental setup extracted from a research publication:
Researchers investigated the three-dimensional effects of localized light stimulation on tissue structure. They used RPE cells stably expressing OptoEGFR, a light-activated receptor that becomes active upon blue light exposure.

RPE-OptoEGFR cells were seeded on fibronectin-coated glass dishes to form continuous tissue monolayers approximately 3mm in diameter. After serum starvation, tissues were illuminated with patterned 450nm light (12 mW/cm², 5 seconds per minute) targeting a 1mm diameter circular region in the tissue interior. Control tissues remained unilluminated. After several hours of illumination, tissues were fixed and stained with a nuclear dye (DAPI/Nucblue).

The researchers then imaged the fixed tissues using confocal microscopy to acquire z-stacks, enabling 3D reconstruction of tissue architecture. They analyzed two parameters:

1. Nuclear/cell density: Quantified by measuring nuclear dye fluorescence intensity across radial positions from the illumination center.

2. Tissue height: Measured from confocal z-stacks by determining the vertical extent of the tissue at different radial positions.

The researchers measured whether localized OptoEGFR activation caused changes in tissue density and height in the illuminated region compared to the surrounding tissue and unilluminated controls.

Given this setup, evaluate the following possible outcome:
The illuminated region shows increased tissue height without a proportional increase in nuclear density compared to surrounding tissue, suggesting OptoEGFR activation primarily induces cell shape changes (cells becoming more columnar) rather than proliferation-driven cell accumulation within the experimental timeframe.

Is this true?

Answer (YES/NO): NO